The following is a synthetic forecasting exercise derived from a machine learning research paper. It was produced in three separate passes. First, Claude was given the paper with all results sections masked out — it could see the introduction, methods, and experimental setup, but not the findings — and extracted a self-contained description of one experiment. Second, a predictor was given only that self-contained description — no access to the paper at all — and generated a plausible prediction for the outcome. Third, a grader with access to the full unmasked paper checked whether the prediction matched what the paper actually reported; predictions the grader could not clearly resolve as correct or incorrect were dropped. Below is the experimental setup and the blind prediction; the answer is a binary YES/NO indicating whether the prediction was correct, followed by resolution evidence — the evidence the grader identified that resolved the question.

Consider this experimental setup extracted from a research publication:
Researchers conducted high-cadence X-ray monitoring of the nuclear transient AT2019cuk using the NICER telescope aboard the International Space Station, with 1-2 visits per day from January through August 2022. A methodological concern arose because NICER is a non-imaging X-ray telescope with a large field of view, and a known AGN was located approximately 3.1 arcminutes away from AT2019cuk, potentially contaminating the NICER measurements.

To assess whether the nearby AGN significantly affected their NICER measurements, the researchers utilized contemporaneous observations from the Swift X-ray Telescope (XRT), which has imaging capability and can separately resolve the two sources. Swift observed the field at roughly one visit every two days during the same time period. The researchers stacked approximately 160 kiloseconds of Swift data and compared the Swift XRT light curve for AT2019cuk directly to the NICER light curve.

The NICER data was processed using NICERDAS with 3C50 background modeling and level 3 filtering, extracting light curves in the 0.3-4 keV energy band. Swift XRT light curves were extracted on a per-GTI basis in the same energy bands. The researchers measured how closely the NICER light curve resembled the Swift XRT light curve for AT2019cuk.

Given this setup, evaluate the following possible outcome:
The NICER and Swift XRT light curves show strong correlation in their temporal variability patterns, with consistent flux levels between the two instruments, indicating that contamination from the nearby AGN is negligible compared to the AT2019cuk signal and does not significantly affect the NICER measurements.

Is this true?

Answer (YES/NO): YES